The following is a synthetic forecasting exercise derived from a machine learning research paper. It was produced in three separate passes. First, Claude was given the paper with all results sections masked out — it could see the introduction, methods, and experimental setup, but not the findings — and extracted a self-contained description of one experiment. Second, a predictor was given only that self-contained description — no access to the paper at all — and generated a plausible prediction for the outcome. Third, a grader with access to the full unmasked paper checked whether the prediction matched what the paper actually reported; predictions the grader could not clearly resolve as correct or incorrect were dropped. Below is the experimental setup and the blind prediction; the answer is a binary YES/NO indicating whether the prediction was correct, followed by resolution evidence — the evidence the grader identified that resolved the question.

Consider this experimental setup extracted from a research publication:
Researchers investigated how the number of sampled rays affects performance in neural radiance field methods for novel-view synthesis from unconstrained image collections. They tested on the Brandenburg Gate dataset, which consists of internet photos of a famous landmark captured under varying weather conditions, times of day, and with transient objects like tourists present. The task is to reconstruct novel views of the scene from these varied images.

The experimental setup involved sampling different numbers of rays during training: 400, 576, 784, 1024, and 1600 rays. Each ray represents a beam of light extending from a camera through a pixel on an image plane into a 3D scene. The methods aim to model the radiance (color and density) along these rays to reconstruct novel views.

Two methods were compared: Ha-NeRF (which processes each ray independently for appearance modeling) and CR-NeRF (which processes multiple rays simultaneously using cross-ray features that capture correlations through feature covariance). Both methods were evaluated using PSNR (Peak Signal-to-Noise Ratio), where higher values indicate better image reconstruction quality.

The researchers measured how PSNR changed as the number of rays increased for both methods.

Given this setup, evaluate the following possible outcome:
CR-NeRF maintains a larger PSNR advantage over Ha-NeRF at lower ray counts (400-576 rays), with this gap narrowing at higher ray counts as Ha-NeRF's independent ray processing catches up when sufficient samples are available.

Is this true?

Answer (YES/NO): NO